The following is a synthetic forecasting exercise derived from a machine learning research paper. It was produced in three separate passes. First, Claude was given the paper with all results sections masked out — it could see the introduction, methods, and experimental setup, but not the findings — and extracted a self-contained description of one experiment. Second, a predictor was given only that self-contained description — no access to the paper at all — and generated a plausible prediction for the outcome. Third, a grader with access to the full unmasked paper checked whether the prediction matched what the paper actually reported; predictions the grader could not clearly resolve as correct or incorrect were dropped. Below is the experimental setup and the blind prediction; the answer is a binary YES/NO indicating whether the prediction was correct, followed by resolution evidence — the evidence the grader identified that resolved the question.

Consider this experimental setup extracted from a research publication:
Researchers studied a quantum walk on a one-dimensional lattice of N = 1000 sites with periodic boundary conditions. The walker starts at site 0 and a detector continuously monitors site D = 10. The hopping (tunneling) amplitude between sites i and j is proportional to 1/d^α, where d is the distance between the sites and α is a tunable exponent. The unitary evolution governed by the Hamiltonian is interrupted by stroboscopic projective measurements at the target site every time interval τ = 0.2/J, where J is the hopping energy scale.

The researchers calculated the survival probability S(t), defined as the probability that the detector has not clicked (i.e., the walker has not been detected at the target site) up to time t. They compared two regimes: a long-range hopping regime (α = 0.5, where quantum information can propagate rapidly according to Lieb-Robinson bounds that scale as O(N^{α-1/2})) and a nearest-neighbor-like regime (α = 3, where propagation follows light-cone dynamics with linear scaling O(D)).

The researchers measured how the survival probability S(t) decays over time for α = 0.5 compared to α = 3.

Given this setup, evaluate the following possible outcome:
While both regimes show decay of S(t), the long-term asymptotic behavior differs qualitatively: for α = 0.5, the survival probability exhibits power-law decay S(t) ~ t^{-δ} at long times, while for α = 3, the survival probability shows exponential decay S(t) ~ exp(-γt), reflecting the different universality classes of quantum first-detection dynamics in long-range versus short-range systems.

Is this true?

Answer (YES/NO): NO